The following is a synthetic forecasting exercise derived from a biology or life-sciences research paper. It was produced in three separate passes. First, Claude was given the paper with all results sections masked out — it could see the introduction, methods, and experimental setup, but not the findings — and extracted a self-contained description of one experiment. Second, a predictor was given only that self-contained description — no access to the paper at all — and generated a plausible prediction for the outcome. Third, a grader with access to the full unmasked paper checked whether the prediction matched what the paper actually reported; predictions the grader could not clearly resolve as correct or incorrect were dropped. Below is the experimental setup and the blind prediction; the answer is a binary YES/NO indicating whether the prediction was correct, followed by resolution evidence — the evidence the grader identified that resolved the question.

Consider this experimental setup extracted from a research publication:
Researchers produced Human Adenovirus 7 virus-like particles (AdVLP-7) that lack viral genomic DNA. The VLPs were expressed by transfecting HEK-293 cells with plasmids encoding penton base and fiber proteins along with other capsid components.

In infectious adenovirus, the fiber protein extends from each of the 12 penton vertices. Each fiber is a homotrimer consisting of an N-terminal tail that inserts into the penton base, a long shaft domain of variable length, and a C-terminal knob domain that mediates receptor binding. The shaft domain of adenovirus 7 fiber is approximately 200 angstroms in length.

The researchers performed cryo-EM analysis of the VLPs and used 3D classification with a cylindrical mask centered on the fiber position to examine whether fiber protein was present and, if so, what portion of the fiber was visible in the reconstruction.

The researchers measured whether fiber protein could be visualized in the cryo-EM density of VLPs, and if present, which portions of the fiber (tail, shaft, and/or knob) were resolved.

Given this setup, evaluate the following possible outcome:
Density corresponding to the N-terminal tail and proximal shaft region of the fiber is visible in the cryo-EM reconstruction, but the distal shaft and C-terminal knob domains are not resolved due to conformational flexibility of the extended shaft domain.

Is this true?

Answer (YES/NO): NO